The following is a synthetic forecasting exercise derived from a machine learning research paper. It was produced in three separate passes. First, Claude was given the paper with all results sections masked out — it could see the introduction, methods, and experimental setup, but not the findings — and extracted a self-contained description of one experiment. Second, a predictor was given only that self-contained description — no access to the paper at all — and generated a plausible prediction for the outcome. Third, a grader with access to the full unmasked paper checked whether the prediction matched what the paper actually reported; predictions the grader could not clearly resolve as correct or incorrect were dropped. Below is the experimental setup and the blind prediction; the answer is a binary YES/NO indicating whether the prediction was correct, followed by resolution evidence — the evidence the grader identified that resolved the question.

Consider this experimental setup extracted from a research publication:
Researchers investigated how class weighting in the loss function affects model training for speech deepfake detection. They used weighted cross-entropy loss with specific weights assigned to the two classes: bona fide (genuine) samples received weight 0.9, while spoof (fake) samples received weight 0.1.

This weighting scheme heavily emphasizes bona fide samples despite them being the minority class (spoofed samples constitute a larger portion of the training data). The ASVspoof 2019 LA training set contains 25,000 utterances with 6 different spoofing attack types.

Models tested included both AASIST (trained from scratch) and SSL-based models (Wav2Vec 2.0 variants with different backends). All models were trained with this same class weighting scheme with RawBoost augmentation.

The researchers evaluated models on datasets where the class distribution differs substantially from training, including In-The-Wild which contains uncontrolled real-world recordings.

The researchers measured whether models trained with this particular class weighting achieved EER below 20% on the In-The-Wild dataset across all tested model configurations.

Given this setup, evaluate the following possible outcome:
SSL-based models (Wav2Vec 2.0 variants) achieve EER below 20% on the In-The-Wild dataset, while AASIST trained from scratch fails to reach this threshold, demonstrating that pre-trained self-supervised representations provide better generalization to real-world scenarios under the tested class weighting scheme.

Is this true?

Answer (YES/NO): YES